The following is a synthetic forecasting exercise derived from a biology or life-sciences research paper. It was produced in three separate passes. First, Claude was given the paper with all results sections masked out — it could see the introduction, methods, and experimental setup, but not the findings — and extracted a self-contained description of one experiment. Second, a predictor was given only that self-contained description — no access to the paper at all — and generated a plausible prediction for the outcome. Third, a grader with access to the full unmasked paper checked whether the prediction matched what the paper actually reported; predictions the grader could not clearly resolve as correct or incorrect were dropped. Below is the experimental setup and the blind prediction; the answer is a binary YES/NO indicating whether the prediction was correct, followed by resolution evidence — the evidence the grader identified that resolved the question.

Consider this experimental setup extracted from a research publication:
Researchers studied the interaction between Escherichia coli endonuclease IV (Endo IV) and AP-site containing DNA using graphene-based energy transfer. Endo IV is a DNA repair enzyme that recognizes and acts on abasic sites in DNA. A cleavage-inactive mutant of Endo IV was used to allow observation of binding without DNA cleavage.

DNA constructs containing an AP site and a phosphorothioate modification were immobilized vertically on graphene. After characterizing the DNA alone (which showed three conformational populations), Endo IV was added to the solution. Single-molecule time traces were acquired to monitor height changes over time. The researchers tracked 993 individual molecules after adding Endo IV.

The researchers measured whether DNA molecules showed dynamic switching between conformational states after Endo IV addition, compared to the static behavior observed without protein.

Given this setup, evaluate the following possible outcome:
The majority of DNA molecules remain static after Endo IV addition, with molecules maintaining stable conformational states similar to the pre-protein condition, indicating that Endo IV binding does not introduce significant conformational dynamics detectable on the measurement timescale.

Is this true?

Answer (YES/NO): NO